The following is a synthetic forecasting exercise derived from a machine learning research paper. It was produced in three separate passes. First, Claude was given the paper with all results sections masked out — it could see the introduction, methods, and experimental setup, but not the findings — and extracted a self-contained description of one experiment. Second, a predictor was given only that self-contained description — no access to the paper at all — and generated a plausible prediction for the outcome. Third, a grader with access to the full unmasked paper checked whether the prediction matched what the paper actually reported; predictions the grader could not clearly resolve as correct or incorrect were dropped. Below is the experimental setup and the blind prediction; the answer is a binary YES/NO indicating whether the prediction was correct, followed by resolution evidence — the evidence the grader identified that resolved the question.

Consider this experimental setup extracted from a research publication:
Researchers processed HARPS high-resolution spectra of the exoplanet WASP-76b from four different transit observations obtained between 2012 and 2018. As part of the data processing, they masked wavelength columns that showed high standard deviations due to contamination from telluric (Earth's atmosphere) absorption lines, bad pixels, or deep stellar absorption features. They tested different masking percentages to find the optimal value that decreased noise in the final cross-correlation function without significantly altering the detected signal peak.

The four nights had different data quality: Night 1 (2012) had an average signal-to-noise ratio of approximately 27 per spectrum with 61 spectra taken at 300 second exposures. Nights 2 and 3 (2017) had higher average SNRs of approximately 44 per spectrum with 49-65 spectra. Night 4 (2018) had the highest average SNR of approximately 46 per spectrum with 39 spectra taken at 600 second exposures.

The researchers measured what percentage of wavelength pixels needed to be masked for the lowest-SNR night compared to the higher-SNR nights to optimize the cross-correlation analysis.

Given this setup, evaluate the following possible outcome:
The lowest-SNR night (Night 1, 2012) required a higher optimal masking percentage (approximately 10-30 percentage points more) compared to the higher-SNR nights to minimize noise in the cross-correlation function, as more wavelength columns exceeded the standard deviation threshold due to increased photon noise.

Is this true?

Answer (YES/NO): YES